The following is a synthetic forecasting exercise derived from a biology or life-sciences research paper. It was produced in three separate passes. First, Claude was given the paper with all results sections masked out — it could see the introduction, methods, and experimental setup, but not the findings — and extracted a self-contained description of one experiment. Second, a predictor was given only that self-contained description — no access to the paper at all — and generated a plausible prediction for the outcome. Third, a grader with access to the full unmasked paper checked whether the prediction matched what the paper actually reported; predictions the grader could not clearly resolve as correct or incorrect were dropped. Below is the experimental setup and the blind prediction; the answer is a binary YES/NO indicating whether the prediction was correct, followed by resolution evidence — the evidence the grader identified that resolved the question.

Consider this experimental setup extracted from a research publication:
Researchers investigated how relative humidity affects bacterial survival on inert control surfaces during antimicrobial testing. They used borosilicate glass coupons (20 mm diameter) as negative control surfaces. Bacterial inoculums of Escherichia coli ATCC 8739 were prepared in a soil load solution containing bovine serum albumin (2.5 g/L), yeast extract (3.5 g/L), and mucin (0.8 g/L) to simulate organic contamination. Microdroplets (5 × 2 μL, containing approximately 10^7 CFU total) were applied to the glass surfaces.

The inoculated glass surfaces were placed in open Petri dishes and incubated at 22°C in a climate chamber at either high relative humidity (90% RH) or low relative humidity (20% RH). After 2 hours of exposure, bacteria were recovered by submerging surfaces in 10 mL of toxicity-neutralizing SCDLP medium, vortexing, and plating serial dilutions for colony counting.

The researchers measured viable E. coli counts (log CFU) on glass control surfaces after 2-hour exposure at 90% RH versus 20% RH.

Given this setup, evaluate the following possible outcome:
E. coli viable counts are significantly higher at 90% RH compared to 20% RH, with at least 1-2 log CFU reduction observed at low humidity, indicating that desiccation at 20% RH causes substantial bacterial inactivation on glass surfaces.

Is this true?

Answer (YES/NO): NO